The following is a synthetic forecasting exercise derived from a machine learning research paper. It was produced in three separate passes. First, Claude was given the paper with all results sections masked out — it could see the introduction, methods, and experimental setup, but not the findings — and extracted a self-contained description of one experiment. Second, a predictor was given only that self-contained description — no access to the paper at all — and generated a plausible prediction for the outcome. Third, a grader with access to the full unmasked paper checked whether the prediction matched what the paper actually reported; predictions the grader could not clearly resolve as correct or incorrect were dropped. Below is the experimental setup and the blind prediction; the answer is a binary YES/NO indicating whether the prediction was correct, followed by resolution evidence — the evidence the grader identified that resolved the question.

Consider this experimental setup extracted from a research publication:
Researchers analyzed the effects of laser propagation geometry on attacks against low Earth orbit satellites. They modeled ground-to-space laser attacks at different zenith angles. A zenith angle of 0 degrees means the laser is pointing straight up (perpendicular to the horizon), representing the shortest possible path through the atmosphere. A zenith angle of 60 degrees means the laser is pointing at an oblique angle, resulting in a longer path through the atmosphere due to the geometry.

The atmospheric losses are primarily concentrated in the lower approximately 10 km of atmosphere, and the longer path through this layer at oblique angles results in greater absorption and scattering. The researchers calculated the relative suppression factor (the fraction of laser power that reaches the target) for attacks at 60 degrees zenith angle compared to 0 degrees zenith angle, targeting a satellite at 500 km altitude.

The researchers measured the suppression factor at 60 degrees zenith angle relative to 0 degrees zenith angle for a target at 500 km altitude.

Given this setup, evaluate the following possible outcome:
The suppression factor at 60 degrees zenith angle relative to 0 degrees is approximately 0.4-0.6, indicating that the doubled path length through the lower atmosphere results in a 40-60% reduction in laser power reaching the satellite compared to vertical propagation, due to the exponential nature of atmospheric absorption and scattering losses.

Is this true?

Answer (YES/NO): YES